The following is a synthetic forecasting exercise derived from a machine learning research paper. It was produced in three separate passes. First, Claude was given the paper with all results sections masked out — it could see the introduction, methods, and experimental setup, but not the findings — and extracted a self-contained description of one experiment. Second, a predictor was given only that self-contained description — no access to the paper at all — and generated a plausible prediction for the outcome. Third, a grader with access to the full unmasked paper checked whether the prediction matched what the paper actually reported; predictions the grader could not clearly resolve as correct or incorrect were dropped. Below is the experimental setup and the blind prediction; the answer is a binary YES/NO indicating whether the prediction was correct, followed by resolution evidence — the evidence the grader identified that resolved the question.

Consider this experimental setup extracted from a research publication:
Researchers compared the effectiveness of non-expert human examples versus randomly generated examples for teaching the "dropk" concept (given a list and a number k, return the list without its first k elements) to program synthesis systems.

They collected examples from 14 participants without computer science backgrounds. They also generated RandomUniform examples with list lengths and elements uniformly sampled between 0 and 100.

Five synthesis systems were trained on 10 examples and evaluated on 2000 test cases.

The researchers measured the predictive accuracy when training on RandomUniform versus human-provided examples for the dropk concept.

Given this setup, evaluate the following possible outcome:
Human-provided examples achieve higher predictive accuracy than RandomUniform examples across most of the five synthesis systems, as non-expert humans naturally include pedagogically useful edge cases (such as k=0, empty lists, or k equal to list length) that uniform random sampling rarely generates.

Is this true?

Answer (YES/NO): NO